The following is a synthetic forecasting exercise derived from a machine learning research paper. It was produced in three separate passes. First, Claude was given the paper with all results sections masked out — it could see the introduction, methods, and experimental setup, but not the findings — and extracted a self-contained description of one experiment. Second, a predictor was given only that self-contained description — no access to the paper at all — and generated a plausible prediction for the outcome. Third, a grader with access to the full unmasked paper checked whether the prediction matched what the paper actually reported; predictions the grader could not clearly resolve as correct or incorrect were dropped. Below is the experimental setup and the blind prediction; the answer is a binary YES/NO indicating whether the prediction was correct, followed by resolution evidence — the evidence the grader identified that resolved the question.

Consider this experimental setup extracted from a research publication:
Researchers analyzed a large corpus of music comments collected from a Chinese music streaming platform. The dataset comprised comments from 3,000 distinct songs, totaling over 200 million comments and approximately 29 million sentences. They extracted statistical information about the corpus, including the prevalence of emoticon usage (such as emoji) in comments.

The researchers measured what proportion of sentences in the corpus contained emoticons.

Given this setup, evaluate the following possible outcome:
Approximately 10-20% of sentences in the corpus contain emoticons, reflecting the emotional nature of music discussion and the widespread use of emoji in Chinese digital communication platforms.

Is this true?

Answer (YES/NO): NO